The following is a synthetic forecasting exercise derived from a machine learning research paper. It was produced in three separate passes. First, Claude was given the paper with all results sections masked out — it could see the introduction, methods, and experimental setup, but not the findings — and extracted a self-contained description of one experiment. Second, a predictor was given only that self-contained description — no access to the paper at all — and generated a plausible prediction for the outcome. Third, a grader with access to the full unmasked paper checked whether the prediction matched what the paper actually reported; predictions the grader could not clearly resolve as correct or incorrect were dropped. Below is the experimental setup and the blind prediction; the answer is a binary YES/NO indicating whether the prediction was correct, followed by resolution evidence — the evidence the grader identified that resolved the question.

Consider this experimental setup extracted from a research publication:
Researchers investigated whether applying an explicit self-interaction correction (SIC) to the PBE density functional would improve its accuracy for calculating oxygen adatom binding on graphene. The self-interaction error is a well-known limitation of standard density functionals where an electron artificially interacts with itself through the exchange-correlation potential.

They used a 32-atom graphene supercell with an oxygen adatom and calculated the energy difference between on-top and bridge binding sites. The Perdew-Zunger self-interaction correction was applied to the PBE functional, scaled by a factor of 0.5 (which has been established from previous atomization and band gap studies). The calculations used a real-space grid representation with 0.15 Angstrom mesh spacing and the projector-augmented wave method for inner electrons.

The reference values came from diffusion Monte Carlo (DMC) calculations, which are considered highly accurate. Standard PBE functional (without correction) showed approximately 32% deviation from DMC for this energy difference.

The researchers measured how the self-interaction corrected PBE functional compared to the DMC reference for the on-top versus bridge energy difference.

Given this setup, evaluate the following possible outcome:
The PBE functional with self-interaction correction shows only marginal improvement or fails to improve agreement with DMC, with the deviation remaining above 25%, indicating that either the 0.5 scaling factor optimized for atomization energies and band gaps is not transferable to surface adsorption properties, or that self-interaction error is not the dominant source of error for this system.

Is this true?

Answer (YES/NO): NO